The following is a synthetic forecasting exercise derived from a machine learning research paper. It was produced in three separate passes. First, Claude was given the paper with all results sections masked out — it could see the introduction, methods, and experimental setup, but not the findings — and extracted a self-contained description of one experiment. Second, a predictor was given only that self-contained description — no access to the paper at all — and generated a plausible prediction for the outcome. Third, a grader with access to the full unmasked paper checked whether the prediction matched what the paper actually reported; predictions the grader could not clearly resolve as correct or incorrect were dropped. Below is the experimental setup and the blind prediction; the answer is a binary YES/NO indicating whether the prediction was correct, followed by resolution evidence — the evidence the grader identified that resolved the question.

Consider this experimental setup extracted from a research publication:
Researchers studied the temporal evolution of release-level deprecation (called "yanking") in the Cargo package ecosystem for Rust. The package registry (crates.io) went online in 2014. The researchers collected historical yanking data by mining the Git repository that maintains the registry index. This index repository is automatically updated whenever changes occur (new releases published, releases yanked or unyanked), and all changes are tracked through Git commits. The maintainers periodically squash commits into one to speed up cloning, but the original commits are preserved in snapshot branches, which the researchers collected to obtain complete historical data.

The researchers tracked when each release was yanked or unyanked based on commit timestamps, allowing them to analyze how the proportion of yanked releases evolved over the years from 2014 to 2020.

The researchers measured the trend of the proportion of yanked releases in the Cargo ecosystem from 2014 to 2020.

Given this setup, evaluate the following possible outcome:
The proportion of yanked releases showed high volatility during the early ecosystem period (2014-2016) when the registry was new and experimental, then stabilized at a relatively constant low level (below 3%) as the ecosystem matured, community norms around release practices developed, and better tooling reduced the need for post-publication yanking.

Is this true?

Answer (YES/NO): NO